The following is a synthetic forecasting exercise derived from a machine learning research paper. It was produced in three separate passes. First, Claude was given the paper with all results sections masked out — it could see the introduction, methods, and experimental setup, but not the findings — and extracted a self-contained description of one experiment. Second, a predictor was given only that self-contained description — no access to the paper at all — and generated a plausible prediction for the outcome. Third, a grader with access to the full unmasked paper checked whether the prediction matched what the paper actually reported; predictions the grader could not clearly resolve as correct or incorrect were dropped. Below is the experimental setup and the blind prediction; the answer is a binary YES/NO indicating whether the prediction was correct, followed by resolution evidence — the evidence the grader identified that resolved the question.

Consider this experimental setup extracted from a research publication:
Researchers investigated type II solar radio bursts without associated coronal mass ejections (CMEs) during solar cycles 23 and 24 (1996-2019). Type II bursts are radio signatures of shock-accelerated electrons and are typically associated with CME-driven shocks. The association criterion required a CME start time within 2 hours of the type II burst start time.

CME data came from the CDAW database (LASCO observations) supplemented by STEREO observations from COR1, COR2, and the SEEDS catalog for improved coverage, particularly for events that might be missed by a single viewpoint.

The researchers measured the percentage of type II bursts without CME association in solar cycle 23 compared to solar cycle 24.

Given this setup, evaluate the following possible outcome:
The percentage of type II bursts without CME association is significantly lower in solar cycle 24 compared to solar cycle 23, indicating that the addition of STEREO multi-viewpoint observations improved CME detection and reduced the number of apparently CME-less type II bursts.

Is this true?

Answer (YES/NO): YES